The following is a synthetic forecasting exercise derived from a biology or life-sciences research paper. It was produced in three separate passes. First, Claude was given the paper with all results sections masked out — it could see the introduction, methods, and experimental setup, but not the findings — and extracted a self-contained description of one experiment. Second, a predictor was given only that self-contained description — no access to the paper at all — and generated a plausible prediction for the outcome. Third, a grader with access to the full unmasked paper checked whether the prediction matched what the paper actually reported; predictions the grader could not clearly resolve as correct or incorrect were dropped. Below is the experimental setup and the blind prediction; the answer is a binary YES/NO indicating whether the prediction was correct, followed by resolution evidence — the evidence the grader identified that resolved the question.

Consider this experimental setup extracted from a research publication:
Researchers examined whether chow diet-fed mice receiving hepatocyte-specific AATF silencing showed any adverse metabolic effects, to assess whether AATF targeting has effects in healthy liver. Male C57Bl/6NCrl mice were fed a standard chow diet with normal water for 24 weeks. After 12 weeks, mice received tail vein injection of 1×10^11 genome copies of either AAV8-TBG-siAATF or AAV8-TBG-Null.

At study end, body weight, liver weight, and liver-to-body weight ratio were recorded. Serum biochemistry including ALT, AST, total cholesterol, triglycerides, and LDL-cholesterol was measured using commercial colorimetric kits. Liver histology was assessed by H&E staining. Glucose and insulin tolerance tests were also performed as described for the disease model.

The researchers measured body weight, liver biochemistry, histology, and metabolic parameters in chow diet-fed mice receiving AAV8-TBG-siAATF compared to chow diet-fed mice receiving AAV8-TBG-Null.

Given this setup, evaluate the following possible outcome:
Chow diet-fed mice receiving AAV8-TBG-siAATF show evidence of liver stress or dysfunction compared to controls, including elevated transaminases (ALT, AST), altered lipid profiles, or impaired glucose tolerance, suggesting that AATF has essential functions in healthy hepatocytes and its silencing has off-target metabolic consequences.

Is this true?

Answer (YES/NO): NO